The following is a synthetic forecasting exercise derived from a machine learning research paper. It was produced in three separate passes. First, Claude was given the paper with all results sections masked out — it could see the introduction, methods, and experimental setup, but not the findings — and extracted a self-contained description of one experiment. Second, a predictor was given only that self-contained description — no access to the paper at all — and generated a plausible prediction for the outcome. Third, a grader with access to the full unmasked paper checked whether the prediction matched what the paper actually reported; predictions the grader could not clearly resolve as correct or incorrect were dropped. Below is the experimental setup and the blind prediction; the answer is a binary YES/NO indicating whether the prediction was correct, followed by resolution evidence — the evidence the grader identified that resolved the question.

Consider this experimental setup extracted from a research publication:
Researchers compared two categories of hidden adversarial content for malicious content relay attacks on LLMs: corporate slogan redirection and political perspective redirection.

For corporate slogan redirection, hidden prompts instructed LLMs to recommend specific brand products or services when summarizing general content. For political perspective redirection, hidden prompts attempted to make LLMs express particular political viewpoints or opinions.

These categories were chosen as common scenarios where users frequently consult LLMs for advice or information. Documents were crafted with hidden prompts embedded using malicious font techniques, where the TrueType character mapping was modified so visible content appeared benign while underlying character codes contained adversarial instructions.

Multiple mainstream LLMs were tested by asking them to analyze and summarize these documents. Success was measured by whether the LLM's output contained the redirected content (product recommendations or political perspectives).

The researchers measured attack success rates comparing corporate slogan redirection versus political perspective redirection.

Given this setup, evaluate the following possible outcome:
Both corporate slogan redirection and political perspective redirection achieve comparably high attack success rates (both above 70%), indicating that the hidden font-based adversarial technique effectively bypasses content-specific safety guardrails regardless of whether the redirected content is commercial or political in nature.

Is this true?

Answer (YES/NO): NO